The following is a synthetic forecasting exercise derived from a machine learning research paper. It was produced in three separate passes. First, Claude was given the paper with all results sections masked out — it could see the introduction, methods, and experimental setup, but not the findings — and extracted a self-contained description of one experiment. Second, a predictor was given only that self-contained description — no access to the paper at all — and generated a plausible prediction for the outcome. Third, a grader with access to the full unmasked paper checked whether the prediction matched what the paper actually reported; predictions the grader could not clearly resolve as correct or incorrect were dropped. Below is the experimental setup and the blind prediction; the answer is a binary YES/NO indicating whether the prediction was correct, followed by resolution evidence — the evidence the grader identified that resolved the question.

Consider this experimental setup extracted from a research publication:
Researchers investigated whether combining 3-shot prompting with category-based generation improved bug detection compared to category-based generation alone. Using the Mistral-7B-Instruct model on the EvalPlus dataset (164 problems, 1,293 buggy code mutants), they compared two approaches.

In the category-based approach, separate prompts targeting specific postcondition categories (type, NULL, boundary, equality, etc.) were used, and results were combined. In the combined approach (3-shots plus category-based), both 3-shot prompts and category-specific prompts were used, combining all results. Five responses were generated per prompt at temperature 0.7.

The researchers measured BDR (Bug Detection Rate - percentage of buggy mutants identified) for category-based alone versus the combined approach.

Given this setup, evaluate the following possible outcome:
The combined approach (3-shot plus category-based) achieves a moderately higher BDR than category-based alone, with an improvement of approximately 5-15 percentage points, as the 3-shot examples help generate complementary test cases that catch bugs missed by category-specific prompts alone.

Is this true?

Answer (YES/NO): NO